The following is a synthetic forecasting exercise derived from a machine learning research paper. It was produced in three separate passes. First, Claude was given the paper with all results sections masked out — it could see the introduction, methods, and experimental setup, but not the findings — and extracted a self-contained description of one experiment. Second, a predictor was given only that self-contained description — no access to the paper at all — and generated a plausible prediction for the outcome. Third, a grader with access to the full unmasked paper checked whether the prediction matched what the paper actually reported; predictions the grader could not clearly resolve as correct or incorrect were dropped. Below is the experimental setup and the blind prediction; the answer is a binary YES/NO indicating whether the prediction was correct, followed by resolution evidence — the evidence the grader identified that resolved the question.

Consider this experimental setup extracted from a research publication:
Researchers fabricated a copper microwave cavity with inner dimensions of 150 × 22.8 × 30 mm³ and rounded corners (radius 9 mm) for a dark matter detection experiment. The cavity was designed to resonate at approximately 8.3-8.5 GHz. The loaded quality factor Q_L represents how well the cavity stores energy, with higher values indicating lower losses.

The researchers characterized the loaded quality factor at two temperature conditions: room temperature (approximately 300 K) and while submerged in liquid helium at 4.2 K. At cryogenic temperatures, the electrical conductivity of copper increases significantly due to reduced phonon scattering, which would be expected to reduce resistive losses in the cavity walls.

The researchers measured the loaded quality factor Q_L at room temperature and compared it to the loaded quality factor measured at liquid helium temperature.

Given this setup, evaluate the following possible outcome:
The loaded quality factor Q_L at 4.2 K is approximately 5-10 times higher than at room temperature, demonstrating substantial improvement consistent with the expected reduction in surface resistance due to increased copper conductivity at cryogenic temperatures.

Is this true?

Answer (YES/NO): NO